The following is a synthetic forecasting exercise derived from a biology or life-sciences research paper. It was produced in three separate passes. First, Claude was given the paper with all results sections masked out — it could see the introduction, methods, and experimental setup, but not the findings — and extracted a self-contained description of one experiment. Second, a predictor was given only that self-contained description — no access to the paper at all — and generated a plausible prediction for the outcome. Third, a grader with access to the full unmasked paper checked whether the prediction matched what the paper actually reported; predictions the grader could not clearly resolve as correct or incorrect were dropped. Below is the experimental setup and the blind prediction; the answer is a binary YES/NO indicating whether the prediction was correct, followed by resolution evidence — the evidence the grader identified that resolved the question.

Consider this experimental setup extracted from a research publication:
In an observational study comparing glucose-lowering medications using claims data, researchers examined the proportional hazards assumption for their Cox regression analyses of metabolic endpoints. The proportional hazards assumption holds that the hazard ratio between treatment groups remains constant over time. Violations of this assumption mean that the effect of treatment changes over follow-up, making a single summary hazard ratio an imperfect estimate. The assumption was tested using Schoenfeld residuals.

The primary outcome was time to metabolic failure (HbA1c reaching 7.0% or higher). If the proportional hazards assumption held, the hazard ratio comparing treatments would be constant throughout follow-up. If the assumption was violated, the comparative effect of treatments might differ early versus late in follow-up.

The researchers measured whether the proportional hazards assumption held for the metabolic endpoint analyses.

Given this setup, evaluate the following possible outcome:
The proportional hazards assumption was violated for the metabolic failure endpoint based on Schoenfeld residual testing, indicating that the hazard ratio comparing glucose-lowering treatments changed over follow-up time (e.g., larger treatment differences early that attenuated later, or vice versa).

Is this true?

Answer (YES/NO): YES